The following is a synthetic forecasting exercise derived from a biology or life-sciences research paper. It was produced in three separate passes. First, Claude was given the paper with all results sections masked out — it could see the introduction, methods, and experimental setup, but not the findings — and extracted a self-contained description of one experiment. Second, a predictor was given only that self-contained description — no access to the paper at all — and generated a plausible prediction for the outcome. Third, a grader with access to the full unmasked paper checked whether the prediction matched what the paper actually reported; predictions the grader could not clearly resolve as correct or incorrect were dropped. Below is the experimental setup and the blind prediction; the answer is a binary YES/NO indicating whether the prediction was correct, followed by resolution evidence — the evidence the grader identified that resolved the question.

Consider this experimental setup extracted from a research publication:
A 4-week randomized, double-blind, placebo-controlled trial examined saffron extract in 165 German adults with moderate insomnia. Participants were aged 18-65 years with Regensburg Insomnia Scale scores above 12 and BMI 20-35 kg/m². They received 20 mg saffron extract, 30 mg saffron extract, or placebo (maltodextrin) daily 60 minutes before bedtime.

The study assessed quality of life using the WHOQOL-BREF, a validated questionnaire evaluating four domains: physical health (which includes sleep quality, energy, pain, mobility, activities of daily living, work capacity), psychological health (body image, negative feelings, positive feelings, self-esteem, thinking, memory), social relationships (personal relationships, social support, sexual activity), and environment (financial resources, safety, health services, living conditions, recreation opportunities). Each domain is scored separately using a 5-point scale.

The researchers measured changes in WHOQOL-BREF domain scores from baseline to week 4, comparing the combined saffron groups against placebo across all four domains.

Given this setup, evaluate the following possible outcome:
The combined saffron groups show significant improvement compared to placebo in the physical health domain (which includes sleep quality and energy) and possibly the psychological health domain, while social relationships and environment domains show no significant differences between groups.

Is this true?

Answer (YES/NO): NO